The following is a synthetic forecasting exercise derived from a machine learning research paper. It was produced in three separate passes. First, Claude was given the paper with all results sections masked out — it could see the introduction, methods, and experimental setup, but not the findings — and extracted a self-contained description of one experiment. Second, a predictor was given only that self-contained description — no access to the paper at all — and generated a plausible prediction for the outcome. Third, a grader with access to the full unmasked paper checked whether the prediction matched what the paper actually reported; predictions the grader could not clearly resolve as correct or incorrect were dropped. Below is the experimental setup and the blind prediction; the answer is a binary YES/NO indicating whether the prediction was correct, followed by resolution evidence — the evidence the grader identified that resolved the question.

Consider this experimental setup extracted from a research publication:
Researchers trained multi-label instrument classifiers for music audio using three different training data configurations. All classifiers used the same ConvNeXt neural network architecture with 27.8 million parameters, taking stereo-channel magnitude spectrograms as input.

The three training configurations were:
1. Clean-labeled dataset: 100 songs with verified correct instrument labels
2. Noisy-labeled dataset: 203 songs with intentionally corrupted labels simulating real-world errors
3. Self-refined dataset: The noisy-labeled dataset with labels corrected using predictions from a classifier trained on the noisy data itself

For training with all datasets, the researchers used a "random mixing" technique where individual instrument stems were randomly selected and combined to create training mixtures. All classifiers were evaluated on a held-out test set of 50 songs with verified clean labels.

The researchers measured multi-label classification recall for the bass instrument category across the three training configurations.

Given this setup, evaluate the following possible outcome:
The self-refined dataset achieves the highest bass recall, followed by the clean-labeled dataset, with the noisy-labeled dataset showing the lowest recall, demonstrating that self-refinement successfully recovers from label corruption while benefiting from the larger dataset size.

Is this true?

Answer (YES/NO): NO